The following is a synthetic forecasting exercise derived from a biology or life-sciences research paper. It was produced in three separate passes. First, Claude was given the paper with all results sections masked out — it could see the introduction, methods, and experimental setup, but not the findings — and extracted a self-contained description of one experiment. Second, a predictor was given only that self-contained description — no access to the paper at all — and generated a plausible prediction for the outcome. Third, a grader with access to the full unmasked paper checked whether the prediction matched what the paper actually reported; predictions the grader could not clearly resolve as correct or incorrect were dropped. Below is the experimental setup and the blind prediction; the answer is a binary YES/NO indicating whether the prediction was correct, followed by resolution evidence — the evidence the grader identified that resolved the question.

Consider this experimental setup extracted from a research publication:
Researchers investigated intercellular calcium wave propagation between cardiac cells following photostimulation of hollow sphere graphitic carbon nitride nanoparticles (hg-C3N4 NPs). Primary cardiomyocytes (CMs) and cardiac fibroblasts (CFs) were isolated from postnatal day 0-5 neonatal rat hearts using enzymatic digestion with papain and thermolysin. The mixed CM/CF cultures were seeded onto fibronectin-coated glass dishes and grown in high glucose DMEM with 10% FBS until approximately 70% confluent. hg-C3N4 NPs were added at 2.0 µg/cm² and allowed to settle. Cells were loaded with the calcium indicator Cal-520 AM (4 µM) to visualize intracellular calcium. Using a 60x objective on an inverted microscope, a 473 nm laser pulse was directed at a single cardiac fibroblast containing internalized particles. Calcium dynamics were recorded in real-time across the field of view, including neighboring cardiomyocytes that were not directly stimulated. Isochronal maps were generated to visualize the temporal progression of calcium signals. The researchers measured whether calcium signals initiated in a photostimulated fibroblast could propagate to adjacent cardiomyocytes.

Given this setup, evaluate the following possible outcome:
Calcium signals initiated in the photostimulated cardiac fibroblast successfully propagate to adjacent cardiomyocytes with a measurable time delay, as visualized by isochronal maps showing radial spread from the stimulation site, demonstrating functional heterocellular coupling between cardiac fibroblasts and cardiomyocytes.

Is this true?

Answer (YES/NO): YES